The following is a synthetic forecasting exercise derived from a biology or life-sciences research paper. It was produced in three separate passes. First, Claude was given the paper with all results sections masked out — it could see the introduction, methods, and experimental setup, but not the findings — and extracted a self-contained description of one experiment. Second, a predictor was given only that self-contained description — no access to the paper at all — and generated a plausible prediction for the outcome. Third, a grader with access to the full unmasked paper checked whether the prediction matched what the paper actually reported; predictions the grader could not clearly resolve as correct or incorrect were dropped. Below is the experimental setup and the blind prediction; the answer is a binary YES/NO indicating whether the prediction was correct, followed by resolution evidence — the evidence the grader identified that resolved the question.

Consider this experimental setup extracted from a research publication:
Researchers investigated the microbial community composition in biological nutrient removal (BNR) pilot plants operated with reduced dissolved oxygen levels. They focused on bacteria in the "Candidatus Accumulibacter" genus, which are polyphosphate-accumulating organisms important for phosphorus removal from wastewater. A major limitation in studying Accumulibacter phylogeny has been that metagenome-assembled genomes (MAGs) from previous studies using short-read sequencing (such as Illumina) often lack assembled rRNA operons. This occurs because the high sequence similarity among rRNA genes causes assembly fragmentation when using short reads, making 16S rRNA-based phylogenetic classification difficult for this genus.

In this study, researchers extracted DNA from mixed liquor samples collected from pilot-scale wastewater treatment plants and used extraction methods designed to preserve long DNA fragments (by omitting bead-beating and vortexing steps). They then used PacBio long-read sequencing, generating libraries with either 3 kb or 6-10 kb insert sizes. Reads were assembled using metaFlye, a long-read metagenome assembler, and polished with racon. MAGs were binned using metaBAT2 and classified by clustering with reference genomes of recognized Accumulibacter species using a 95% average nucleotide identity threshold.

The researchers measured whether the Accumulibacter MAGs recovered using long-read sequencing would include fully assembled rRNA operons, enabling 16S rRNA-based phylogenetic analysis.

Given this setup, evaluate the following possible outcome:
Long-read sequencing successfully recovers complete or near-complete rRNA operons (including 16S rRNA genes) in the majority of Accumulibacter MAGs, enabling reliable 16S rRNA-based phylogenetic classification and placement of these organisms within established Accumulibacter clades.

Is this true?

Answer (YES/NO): YES